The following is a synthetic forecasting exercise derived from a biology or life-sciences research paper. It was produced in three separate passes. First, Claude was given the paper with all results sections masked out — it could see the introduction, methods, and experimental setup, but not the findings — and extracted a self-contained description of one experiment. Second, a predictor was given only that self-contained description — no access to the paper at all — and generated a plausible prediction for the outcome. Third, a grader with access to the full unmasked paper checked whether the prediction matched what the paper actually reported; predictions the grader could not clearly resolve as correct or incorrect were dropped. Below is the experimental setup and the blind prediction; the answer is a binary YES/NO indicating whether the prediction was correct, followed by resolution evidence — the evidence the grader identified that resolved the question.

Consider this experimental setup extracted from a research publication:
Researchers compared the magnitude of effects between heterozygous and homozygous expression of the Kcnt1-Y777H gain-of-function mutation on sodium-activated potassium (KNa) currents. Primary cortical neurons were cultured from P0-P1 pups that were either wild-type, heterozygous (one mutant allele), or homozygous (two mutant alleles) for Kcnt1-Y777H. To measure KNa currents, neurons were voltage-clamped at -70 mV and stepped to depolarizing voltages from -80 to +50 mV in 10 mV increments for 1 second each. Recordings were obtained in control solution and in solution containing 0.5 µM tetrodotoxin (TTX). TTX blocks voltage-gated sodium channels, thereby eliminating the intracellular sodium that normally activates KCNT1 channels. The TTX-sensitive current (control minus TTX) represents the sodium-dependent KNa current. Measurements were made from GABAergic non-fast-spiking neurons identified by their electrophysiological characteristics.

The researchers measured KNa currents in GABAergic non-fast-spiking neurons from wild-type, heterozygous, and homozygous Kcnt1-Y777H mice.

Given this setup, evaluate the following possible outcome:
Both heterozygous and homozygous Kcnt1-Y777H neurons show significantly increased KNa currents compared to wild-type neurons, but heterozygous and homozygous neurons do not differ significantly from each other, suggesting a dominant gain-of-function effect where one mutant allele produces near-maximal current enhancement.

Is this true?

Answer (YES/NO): NO